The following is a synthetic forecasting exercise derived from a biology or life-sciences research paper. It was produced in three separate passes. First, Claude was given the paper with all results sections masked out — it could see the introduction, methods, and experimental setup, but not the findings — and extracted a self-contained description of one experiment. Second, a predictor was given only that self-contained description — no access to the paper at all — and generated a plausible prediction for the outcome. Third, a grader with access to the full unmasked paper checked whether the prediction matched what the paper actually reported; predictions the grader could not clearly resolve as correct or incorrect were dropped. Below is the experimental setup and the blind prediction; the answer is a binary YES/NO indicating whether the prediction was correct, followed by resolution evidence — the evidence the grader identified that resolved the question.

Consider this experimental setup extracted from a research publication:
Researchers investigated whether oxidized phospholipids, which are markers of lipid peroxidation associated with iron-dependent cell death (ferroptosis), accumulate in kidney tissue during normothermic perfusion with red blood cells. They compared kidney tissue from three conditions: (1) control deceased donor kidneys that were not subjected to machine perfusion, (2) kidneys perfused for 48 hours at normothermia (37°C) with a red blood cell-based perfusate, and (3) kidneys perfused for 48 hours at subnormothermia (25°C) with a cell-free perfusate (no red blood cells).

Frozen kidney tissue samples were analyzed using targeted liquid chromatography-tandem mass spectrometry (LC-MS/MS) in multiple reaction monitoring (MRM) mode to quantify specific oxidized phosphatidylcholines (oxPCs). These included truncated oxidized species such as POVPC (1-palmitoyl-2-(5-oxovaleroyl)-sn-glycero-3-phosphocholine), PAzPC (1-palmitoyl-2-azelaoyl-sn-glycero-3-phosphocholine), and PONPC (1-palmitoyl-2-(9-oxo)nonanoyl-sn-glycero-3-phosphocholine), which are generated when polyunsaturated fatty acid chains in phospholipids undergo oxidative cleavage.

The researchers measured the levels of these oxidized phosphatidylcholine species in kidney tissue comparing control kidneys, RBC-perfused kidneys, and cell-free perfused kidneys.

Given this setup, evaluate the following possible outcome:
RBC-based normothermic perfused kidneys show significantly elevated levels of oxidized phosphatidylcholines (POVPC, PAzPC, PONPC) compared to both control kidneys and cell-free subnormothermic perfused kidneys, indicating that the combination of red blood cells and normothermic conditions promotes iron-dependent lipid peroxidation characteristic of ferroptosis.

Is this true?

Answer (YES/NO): YES